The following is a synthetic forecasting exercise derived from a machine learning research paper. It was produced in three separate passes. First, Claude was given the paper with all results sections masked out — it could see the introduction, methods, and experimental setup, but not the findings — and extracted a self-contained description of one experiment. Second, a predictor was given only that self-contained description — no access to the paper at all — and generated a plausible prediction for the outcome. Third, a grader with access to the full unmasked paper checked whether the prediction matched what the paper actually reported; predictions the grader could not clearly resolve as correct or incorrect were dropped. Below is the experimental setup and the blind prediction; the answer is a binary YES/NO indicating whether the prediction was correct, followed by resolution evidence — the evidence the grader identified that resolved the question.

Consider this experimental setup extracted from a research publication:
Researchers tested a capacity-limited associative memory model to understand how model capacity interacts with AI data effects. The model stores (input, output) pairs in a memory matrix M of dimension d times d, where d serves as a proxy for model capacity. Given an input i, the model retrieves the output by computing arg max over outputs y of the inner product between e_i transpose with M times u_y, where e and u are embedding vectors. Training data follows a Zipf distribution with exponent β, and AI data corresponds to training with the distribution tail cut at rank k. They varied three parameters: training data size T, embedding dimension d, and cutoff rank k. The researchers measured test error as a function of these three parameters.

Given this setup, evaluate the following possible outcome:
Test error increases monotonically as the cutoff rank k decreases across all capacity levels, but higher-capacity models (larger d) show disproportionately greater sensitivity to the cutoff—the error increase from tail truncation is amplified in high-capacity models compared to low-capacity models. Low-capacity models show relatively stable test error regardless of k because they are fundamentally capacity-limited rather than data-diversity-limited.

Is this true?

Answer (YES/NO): NO